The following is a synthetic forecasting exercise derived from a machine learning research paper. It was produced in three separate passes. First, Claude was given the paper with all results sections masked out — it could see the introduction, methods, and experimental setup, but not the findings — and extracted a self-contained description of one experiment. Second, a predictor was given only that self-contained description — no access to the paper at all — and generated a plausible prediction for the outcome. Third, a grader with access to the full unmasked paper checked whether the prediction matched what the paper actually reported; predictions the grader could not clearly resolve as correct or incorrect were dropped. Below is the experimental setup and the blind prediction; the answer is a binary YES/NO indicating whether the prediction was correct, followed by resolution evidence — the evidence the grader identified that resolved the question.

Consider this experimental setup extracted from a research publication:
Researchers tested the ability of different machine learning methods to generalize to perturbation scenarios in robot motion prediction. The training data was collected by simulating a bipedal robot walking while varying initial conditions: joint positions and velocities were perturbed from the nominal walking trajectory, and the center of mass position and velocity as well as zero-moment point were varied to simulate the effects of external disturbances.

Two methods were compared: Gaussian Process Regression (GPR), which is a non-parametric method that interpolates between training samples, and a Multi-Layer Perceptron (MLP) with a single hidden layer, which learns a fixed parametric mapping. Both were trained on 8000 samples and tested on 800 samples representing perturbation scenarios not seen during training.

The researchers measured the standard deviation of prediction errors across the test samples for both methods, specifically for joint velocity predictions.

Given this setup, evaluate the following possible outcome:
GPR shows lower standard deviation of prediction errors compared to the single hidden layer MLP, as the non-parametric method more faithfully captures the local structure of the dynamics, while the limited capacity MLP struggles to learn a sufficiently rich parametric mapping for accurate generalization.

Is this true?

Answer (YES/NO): YES